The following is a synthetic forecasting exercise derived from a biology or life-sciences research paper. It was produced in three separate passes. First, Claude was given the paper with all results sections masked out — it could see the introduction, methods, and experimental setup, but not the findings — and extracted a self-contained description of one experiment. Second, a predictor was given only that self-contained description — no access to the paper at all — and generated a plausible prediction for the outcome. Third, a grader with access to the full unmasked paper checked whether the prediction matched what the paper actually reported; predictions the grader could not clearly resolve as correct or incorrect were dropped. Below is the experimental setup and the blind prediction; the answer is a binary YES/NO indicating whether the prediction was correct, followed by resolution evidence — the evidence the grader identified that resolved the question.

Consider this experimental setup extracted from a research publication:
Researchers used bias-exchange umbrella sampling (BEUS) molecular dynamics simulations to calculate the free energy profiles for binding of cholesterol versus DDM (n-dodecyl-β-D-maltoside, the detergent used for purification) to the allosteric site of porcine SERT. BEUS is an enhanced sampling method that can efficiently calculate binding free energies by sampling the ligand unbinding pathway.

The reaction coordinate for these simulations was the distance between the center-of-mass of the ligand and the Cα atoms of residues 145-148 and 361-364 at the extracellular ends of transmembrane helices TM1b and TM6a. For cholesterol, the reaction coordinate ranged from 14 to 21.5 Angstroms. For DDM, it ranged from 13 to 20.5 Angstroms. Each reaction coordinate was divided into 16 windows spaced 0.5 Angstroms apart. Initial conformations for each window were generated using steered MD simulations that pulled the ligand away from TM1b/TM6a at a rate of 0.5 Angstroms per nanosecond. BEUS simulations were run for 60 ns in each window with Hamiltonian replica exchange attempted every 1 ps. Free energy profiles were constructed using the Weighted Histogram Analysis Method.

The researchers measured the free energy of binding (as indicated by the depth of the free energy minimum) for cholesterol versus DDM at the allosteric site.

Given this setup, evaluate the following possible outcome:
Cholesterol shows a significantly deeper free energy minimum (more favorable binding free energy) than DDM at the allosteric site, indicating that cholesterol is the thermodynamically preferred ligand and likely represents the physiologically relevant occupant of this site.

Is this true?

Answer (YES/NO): NO